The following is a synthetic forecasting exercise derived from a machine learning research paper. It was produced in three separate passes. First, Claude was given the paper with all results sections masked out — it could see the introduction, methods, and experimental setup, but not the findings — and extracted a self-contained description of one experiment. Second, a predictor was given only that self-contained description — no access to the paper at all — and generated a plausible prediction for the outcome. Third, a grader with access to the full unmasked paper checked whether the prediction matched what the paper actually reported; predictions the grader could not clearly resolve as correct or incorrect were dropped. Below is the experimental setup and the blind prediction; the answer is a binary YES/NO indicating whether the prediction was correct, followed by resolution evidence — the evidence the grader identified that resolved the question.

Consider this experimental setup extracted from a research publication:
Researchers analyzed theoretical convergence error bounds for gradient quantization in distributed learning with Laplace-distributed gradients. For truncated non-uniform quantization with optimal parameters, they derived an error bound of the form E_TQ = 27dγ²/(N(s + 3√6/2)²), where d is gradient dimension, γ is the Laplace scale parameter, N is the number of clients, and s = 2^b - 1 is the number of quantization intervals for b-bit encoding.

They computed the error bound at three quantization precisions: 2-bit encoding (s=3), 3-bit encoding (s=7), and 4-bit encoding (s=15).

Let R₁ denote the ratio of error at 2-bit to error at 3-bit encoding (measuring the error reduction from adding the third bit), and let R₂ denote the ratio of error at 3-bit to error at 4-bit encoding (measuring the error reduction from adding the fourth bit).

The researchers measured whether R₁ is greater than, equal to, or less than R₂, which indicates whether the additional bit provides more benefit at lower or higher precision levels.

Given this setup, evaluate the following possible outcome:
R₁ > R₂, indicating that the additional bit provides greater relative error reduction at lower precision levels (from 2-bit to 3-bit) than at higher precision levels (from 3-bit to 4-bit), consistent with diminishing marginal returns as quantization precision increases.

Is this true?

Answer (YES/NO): NO